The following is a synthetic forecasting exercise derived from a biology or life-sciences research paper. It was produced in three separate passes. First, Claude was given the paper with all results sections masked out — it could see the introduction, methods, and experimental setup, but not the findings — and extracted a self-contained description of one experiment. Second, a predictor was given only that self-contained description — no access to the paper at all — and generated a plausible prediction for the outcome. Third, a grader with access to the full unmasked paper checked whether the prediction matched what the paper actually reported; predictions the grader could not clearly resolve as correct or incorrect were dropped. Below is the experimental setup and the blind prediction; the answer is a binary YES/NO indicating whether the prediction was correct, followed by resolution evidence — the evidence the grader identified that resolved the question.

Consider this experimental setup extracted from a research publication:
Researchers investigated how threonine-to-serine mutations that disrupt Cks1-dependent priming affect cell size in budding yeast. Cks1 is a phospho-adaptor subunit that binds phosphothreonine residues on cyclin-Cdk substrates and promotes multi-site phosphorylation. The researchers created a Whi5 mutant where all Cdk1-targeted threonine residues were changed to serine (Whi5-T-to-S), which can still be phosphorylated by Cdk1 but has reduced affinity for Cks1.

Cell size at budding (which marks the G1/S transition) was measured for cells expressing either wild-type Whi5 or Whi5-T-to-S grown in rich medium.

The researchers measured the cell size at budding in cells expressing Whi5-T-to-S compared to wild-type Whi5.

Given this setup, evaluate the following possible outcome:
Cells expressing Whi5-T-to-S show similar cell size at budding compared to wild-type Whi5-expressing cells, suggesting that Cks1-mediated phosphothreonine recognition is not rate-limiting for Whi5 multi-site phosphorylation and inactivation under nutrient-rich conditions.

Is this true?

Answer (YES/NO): NO